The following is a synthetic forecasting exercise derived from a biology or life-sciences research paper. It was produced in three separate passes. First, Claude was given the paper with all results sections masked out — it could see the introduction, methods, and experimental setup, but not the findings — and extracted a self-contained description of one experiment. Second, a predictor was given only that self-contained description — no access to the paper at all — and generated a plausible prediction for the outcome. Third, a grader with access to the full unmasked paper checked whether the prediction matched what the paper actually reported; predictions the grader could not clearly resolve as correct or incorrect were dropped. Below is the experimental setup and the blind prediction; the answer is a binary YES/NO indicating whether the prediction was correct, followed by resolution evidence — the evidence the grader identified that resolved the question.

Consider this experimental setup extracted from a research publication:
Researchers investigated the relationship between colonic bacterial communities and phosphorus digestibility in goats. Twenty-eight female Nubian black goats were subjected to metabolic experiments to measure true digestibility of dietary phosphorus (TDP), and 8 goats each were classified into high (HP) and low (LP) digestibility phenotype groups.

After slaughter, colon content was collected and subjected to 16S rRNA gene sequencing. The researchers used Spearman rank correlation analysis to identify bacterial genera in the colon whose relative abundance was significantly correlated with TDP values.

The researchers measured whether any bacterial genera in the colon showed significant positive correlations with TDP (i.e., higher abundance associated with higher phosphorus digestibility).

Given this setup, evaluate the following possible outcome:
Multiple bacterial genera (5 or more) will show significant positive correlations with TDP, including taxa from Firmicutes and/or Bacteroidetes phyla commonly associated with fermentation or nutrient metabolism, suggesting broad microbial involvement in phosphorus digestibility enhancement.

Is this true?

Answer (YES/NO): NO